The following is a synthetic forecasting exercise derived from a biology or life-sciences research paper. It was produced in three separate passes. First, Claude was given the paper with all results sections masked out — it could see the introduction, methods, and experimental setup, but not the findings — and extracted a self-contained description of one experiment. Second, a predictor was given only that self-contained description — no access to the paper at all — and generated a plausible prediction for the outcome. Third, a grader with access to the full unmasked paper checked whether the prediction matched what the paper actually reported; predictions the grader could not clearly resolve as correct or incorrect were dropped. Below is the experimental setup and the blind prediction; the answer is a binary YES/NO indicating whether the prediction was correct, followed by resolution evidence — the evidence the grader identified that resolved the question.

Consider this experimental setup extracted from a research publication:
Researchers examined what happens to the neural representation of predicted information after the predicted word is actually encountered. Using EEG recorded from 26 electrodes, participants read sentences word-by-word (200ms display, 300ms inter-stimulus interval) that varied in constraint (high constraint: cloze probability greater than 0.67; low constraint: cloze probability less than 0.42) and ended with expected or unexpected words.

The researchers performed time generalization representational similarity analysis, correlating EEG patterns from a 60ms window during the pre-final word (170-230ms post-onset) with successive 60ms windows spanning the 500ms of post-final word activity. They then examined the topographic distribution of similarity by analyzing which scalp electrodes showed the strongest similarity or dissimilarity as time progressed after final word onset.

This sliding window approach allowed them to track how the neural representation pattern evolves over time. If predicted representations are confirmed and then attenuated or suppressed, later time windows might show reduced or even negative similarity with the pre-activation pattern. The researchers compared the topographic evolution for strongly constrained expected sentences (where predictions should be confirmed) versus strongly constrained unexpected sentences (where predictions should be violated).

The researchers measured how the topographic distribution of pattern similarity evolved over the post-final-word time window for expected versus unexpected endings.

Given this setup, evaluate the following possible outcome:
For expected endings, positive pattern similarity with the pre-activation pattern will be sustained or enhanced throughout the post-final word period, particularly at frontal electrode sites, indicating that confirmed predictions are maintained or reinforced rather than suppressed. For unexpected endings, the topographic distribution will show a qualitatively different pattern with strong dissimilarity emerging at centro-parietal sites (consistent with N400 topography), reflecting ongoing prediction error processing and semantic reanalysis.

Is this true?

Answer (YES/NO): NO